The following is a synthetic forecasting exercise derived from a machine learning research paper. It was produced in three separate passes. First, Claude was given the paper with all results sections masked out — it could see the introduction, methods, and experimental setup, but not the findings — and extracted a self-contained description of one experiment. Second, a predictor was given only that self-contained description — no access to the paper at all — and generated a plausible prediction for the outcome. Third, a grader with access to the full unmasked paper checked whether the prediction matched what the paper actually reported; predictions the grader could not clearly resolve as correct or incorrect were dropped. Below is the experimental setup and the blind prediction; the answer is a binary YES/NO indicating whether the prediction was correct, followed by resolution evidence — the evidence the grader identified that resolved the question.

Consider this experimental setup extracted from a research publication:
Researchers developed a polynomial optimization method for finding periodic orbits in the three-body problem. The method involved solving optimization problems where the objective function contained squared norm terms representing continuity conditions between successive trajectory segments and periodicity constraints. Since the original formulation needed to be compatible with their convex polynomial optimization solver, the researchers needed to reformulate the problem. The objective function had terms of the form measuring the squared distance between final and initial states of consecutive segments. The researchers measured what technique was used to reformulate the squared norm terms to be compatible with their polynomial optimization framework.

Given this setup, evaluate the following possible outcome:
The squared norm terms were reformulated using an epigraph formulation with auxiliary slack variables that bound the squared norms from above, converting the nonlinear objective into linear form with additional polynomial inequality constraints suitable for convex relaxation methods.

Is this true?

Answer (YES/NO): YES